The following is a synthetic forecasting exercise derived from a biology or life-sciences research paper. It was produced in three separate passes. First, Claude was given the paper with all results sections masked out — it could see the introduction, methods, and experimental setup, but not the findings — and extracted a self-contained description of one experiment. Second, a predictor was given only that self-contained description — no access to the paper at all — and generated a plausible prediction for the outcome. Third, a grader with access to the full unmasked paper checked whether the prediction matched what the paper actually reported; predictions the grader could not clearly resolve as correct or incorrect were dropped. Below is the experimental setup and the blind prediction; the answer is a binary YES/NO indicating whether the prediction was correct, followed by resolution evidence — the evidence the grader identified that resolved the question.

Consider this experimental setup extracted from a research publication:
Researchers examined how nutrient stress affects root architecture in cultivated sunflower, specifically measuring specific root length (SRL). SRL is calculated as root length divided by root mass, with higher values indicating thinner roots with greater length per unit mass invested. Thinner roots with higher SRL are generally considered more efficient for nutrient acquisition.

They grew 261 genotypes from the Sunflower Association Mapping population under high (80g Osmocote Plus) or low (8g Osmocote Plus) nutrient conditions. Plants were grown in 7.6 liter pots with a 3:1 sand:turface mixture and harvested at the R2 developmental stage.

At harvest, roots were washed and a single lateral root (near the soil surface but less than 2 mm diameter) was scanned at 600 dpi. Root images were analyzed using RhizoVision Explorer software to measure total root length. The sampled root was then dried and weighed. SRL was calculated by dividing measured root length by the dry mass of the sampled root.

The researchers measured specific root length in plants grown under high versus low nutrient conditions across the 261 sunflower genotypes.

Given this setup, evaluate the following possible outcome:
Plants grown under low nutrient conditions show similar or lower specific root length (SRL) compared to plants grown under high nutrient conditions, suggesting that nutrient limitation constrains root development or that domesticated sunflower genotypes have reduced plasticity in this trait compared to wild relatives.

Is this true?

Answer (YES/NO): NO